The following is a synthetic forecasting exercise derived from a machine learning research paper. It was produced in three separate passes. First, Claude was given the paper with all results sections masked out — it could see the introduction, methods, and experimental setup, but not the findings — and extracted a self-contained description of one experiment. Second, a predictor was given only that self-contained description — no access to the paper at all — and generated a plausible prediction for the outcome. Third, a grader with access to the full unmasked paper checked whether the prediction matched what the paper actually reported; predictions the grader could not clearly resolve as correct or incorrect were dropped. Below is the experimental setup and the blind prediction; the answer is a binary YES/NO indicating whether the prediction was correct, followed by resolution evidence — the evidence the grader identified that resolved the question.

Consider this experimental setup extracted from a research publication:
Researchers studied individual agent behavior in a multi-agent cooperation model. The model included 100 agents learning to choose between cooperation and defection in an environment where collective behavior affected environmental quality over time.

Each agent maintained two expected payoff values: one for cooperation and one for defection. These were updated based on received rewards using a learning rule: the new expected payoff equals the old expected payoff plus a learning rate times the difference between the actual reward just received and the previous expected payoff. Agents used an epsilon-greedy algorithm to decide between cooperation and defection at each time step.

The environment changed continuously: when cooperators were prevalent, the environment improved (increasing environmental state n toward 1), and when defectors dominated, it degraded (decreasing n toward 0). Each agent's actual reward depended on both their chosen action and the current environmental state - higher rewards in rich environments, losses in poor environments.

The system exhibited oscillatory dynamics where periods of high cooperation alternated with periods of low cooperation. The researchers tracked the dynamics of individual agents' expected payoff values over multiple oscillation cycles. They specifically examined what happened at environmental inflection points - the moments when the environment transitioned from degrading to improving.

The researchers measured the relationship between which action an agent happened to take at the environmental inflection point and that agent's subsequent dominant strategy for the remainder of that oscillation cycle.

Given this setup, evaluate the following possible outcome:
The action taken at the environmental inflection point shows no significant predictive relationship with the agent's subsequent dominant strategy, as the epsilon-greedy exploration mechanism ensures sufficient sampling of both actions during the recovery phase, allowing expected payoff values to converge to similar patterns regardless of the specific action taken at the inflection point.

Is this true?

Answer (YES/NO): NO